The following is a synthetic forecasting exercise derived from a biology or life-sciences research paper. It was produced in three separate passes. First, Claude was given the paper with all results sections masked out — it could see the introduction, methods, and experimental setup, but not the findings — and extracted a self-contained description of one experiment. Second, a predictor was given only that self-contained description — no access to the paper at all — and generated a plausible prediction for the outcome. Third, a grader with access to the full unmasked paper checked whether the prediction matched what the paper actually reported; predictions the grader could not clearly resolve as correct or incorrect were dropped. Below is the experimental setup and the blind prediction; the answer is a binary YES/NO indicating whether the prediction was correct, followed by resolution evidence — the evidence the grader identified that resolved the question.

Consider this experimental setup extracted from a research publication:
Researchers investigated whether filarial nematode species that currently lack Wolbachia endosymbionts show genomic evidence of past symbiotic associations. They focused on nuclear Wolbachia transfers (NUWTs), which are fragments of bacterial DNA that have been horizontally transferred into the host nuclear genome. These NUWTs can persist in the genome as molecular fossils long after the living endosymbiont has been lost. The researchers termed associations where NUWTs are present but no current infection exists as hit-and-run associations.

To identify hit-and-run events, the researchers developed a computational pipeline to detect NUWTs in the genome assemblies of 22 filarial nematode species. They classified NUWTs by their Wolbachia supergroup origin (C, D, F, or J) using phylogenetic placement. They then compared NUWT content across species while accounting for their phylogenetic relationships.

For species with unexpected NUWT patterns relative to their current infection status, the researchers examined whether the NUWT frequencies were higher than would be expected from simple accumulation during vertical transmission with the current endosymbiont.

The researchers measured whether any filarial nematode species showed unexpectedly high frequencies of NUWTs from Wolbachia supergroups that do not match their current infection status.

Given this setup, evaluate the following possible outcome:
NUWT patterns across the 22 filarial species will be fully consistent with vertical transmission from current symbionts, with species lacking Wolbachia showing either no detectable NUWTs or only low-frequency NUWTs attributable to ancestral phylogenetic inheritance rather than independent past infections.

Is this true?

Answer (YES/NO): NO